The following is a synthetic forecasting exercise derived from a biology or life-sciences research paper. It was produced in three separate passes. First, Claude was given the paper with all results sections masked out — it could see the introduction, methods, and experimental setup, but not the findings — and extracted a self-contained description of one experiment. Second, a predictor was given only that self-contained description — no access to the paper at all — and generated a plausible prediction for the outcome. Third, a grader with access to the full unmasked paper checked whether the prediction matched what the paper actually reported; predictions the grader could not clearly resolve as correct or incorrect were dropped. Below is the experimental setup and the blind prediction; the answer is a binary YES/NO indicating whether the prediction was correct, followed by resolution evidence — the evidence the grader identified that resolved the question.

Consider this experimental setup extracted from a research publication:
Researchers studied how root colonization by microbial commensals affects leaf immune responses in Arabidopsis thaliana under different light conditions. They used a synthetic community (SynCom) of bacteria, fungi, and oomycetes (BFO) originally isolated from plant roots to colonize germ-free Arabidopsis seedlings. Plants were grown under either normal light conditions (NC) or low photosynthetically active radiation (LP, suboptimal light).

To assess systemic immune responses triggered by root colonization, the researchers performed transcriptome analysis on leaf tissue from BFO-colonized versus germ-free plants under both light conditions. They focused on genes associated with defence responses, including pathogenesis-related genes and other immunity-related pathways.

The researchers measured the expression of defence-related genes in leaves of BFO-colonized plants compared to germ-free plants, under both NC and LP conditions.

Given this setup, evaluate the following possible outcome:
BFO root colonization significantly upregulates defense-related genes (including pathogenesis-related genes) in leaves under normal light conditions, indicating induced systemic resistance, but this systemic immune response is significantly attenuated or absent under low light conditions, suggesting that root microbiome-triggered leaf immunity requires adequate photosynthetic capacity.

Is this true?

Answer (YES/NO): YES